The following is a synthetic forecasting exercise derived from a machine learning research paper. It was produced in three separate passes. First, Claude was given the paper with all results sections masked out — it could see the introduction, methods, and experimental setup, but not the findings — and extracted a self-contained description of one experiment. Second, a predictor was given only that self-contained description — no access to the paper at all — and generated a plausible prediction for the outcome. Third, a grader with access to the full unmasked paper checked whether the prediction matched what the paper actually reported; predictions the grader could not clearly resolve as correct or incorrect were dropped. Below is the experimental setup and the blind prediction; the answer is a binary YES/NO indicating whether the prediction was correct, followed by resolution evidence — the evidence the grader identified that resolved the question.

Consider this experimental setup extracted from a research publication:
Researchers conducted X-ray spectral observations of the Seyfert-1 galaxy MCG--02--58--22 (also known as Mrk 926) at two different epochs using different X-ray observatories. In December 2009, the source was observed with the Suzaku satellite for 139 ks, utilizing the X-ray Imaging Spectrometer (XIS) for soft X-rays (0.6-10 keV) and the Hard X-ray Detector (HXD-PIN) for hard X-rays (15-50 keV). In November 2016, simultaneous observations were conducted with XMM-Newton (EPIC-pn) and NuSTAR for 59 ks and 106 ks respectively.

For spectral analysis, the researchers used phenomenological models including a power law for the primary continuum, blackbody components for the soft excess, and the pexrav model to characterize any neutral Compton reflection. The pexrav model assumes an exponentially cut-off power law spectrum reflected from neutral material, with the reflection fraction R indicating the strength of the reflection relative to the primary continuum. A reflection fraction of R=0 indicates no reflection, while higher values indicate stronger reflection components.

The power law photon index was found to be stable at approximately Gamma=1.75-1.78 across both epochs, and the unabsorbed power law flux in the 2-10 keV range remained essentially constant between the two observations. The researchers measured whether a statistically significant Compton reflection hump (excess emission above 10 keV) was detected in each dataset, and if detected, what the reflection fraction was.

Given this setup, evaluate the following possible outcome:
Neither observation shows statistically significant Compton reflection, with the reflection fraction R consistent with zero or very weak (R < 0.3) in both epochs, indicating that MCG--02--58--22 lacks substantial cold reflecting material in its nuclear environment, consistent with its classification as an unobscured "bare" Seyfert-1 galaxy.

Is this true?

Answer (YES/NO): NO